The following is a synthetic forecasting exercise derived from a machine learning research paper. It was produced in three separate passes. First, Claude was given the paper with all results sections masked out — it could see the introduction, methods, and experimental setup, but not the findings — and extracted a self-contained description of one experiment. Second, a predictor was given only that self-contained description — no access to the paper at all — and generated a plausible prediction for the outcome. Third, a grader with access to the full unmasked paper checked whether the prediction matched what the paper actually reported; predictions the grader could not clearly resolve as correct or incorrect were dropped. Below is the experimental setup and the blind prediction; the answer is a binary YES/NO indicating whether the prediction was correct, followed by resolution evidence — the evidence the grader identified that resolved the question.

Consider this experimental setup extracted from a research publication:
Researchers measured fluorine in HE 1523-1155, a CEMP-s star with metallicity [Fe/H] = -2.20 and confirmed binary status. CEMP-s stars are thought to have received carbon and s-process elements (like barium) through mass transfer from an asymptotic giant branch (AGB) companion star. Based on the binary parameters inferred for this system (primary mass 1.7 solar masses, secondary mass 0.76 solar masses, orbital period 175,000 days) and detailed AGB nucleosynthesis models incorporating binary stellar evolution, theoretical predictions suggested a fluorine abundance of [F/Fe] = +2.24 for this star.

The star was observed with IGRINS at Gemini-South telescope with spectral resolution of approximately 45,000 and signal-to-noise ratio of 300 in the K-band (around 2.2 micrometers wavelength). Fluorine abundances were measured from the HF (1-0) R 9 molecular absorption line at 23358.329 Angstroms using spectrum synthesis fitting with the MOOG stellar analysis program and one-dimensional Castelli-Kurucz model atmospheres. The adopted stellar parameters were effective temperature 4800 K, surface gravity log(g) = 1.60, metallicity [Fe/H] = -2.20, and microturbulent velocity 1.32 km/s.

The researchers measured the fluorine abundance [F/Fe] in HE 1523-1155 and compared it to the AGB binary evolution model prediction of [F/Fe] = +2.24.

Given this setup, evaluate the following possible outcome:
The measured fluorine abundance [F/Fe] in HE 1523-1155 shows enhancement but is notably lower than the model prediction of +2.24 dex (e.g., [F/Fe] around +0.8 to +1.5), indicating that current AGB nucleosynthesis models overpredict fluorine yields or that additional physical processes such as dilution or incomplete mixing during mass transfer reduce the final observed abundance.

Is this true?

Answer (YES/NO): NO